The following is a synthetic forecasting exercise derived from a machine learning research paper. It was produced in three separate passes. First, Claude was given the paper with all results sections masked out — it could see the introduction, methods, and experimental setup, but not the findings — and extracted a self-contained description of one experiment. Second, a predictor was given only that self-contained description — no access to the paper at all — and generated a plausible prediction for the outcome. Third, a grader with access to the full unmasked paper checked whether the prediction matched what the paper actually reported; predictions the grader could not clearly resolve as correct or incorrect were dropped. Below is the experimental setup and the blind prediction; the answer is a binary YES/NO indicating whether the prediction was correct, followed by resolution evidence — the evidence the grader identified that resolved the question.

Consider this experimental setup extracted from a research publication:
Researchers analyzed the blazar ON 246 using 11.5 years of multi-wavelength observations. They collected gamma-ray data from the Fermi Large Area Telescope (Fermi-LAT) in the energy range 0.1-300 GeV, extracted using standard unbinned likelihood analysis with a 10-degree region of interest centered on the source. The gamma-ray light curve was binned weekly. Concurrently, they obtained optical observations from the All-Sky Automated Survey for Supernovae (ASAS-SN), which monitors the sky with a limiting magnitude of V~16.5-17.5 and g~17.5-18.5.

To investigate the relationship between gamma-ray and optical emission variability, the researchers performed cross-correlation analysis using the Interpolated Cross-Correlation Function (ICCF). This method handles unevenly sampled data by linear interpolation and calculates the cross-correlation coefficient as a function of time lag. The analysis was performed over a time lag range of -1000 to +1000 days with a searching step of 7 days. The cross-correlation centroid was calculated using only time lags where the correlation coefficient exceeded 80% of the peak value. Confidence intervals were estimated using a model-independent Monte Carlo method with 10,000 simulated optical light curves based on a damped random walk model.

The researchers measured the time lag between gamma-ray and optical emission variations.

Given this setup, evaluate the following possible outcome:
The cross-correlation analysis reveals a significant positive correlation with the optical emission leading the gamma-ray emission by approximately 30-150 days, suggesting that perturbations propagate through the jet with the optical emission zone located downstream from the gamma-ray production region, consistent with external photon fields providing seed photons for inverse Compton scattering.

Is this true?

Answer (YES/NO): NO